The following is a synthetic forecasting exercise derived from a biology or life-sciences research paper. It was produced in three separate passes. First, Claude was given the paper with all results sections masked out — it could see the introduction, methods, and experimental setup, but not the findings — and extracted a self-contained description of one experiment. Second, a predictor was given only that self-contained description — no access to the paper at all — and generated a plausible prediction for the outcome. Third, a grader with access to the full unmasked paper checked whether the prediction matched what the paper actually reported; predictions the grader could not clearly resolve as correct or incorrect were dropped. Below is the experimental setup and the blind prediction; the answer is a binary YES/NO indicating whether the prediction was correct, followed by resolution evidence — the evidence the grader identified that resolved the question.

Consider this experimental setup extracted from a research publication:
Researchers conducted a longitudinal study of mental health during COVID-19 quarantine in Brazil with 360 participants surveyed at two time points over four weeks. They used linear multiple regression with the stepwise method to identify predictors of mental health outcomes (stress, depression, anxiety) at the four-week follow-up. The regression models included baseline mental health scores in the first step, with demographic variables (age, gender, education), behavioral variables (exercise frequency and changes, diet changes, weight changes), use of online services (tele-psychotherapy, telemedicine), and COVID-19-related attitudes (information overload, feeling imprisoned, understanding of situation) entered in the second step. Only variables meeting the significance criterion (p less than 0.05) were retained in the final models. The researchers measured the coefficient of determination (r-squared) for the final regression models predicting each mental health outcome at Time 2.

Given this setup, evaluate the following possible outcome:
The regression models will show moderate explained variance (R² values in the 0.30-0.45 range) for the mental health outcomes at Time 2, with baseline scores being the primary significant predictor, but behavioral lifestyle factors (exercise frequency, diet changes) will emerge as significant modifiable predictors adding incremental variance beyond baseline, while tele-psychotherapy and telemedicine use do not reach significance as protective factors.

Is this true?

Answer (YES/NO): NO